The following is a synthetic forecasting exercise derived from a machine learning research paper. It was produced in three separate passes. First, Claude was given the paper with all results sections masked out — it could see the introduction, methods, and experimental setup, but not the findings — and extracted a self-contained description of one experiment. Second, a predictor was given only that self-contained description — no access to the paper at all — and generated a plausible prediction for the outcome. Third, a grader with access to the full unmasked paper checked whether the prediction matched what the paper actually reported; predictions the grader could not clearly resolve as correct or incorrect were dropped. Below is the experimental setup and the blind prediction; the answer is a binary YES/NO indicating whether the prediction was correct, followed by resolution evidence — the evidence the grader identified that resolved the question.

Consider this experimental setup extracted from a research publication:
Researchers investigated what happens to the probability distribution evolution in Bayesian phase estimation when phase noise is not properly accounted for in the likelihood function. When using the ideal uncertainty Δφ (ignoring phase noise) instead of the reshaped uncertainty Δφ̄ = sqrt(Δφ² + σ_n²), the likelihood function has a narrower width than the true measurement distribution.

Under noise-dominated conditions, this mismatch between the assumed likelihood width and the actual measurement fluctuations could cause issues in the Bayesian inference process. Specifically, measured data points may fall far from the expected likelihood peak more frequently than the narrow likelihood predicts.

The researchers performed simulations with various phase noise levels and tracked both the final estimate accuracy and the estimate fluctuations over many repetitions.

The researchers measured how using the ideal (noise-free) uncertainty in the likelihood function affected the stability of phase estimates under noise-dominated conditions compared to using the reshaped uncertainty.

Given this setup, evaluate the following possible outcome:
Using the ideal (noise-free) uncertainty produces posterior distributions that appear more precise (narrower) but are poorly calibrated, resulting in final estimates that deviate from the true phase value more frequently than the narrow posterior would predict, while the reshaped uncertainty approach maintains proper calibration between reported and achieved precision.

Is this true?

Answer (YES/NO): YES